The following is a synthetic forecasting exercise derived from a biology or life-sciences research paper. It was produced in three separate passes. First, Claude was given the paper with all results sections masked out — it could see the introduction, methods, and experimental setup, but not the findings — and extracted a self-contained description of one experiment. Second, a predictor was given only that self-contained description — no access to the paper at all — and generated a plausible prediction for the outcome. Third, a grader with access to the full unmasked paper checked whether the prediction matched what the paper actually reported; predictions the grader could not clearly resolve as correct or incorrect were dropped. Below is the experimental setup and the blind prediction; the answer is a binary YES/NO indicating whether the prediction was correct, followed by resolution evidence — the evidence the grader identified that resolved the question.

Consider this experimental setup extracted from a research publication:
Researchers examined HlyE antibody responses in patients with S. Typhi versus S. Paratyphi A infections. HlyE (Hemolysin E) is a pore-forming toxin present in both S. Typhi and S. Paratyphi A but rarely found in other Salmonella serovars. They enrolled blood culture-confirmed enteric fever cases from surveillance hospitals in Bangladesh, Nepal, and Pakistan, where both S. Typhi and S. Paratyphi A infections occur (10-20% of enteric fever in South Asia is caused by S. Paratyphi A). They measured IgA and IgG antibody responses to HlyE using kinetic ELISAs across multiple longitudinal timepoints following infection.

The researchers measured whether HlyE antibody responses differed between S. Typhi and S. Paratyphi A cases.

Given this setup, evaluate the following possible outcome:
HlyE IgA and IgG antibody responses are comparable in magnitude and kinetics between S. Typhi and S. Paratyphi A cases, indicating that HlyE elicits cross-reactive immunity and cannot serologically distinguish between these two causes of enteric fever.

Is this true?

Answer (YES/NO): YES